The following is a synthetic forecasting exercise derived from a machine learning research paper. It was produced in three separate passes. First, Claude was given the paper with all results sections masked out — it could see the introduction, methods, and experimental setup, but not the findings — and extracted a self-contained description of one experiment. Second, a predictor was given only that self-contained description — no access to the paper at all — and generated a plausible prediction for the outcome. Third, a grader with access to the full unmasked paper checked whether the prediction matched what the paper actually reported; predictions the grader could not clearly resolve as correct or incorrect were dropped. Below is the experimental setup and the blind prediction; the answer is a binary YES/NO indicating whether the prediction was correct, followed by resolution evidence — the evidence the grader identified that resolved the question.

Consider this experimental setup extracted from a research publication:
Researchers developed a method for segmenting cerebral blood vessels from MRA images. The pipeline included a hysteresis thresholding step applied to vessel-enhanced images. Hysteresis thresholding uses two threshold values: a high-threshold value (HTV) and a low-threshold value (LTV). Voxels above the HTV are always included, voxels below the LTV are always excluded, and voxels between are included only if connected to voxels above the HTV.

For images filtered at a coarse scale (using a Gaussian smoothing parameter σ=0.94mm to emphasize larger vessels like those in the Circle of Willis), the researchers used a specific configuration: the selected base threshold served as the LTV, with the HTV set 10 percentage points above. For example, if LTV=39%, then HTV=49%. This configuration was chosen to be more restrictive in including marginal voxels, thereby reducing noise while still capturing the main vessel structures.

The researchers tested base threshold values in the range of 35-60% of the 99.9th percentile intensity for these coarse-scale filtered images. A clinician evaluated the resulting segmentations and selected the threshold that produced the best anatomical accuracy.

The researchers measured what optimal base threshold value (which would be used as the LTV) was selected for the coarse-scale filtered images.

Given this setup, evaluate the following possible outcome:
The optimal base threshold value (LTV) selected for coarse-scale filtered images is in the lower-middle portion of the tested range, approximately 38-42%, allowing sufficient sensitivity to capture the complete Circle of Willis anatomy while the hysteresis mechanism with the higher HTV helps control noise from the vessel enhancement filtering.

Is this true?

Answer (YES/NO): YES